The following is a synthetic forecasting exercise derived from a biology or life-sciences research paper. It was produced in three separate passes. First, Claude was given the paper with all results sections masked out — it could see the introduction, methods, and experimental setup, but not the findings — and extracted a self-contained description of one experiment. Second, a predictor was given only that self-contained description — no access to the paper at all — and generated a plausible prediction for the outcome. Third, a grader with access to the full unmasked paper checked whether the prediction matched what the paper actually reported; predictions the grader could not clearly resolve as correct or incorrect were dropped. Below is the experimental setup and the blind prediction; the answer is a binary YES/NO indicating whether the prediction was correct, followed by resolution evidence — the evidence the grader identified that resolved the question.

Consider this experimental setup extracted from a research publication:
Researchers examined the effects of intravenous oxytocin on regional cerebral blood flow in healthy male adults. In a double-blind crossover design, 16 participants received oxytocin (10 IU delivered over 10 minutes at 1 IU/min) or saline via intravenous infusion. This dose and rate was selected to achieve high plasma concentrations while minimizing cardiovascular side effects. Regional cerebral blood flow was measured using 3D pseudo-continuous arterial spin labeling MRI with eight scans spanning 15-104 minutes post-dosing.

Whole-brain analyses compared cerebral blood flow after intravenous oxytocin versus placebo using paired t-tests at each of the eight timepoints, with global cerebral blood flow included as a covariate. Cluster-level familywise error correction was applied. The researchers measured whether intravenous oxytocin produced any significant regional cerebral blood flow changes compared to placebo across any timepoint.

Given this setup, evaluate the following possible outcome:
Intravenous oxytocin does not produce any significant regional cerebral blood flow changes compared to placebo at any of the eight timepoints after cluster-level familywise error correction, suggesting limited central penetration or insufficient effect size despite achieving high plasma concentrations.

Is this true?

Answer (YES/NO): NO